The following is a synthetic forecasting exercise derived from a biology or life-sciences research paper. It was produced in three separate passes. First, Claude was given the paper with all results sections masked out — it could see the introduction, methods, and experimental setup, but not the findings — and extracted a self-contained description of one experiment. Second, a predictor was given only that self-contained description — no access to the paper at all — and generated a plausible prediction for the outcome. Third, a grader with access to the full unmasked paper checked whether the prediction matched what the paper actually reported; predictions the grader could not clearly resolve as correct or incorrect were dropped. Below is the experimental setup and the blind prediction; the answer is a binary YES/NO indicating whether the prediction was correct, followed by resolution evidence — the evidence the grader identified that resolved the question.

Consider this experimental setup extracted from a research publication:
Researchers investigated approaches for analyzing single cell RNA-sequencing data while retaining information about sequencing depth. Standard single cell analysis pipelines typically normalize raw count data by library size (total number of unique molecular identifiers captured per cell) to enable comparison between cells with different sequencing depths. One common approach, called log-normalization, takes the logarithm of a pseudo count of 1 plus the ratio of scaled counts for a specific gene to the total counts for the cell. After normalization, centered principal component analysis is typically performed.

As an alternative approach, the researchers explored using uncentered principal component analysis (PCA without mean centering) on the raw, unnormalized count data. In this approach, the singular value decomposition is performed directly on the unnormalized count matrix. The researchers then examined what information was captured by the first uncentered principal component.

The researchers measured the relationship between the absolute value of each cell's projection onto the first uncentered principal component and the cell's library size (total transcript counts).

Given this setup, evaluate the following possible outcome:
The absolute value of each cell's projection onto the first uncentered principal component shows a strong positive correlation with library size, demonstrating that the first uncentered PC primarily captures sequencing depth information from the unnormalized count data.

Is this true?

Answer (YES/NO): YES